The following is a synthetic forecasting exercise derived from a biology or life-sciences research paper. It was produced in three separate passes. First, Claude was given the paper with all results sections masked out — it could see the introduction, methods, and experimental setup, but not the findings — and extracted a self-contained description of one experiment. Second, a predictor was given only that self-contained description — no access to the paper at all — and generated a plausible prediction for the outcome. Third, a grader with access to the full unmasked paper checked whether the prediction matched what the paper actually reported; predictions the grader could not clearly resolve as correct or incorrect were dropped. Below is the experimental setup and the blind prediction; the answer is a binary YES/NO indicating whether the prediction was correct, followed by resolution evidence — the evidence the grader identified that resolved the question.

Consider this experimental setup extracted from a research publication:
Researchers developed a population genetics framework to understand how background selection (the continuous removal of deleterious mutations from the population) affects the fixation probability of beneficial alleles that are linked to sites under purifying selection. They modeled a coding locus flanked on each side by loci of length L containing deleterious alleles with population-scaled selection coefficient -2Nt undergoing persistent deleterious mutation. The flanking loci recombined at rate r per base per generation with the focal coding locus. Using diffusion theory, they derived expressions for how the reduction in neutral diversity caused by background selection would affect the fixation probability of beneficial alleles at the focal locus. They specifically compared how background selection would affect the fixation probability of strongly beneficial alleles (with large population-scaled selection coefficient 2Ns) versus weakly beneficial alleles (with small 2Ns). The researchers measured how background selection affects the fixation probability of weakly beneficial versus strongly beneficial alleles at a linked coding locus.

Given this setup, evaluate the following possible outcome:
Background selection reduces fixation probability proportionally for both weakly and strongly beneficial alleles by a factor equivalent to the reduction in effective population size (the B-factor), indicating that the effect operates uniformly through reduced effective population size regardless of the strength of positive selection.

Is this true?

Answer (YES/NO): NO